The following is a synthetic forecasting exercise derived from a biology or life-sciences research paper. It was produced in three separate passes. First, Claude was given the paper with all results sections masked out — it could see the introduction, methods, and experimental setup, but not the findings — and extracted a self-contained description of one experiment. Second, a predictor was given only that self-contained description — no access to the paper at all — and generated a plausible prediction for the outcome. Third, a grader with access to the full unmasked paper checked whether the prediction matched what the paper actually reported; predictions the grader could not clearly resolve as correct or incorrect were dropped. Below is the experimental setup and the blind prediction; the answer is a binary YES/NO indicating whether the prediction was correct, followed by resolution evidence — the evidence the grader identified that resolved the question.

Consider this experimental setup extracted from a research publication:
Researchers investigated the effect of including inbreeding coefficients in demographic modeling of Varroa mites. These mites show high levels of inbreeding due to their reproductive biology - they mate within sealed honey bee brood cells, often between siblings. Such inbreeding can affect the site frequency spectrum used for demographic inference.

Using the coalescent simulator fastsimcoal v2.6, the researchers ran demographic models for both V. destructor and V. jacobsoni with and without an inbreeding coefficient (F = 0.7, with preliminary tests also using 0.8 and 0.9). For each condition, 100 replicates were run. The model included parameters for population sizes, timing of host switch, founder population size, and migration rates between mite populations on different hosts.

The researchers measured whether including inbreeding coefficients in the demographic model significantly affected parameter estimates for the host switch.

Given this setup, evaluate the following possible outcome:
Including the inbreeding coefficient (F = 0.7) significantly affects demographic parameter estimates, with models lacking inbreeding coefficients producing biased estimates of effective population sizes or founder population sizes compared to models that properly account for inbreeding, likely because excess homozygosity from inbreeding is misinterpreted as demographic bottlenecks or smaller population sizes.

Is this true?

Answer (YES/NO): NO